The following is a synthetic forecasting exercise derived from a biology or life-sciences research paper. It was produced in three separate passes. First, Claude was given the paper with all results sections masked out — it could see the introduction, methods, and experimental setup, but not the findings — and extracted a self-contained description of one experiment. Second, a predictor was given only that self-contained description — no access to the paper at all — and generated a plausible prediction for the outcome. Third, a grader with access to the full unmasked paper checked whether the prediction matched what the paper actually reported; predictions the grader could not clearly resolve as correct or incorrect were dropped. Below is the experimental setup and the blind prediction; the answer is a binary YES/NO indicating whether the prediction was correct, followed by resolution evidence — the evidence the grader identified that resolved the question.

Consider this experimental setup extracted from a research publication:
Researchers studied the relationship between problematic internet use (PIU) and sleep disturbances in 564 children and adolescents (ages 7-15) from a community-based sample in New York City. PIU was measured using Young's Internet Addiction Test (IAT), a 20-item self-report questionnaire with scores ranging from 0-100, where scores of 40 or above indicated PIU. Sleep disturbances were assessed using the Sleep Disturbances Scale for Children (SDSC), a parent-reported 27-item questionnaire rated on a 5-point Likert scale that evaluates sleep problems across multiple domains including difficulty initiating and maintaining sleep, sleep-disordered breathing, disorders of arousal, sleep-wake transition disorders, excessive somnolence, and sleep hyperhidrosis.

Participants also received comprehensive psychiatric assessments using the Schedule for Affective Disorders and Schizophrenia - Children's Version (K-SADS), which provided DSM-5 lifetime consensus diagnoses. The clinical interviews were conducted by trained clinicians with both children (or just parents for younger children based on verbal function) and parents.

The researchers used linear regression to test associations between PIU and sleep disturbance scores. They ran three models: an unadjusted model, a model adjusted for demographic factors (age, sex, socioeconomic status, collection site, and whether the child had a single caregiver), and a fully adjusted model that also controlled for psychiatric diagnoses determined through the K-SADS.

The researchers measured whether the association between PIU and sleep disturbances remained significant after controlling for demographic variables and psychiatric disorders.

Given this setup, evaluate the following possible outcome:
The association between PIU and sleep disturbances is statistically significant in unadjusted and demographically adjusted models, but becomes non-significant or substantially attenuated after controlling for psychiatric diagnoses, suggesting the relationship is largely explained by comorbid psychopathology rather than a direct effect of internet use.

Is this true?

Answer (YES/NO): NO